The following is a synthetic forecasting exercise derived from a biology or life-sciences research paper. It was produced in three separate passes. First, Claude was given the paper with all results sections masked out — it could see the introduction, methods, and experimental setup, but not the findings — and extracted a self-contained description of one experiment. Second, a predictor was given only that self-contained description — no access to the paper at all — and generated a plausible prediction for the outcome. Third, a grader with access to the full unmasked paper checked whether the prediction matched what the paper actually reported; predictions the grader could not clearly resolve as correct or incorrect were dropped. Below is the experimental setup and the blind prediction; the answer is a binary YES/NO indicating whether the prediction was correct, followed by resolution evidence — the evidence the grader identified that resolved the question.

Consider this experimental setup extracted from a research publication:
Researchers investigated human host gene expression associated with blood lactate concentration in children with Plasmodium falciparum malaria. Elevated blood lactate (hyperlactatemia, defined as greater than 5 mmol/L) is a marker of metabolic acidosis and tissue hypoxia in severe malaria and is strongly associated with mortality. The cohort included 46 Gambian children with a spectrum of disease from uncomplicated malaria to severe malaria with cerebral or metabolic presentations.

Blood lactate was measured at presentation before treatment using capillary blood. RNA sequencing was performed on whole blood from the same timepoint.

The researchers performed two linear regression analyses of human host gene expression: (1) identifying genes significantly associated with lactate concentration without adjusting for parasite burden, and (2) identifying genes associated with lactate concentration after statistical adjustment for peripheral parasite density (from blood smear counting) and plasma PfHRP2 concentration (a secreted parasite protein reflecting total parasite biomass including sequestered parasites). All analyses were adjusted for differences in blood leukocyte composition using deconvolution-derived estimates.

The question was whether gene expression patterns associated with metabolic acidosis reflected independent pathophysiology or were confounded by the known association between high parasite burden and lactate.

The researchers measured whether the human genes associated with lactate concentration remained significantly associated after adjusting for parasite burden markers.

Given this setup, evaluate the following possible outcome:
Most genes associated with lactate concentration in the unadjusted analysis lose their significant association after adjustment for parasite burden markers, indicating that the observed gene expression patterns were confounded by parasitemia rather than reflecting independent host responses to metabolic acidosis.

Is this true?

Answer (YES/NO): YES